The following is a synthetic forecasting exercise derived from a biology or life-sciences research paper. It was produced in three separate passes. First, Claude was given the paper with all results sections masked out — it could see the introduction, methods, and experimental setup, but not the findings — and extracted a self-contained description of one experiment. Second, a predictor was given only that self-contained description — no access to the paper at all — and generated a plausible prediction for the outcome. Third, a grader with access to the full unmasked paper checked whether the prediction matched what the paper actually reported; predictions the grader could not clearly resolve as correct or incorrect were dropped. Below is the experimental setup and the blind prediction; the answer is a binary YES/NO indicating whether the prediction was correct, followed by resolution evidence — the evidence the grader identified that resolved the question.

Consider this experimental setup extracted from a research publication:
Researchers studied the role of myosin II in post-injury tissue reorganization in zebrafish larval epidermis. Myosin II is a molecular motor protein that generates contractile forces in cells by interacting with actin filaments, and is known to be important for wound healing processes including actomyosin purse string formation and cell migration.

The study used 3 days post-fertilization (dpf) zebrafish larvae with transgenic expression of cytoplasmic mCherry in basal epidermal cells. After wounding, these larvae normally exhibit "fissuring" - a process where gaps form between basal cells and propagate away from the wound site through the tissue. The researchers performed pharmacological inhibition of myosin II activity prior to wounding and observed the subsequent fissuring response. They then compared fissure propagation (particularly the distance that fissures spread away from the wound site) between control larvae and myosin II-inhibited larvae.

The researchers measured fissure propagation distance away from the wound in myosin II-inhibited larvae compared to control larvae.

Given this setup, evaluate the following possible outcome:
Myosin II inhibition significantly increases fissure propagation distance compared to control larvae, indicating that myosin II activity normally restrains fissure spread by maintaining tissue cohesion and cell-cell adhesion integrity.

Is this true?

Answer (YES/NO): NO